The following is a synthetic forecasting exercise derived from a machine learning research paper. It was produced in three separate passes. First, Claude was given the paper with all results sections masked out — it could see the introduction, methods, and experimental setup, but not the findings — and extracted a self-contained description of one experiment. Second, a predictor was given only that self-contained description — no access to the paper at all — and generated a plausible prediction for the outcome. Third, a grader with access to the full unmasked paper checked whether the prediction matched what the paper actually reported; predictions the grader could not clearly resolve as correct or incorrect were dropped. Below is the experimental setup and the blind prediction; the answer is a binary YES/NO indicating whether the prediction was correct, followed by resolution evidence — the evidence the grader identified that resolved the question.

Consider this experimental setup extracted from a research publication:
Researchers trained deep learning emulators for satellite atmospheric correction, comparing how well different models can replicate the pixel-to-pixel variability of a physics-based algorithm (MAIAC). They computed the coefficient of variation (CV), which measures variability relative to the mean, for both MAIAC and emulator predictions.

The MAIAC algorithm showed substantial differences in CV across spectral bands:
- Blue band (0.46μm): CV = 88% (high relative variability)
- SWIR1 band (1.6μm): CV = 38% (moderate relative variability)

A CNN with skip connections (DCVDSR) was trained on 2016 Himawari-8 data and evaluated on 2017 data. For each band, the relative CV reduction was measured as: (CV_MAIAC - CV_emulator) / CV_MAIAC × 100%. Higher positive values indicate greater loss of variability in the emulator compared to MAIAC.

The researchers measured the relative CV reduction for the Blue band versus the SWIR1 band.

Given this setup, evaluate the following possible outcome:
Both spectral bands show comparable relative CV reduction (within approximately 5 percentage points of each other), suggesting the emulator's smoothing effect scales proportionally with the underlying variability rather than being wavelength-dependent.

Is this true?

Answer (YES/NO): NO